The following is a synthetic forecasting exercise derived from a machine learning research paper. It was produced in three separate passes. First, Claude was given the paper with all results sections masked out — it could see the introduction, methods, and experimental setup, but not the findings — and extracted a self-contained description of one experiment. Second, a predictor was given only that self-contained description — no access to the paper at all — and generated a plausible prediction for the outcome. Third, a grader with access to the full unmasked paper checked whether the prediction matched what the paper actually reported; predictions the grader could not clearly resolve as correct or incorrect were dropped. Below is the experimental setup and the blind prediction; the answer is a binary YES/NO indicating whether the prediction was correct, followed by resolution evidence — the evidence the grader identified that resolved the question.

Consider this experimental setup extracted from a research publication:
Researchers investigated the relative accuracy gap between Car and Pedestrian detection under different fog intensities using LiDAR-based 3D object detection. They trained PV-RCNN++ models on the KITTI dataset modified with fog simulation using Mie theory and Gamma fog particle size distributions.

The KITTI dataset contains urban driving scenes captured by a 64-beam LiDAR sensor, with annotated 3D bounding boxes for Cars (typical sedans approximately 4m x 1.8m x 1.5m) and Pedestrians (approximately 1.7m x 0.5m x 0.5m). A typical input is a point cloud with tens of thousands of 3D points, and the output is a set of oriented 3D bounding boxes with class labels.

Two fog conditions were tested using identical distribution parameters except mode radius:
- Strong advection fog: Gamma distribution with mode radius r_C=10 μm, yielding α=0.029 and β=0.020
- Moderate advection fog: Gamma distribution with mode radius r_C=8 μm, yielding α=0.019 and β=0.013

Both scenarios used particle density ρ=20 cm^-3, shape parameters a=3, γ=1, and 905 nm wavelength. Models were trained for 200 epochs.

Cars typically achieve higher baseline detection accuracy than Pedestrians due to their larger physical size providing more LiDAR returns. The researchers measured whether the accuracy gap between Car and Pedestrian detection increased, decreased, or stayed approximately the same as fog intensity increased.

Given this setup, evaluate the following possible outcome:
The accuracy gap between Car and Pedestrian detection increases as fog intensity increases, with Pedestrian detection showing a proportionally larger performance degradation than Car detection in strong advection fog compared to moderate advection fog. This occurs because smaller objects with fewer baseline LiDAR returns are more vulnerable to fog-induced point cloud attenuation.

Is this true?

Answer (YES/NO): YES